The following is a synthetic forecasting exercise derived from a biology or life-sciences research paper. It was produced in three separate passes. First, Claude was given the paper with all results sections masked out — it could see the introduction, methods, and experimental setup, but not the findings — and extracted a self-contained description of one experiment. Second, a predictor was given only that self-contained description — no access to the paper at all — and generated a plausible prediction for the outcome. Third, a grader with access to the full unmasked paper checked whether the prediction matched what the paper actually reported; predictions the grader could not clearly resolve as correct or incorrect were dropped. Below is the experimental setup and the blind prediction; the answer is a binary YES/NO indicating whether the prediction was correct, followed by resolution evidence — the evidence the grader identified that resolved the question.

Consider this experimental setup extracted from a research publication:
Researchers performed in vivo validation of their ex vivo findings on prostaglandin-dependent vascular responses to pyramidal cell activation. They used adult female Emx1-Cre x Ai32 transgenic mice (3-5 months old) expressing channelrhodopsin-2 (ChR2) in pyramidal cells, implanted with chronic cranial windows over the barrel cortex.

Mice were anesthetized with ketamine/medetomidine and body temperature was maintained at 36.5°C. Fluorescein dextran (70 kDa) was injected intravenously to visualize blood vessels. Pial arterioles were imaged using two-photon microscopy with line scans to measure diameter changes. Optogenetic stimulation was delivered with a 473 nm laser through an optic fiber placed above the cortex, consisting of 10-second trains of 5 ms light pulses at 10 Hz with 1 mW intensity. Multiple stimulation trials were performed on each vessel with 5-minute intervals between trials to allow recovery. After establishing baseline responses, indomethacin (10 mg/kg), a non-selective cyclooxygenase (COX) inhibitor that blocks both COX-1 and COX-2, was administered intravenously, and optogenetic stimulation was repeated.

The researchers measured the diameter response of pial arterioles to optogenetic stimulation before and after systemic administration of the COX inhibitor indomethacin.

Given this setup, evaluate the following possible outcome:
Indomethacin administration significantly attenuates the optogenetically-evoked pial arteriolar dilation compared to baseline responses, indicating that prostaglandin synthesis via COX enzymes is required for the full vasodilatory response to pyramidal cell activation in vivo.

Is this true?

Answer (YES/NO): NO